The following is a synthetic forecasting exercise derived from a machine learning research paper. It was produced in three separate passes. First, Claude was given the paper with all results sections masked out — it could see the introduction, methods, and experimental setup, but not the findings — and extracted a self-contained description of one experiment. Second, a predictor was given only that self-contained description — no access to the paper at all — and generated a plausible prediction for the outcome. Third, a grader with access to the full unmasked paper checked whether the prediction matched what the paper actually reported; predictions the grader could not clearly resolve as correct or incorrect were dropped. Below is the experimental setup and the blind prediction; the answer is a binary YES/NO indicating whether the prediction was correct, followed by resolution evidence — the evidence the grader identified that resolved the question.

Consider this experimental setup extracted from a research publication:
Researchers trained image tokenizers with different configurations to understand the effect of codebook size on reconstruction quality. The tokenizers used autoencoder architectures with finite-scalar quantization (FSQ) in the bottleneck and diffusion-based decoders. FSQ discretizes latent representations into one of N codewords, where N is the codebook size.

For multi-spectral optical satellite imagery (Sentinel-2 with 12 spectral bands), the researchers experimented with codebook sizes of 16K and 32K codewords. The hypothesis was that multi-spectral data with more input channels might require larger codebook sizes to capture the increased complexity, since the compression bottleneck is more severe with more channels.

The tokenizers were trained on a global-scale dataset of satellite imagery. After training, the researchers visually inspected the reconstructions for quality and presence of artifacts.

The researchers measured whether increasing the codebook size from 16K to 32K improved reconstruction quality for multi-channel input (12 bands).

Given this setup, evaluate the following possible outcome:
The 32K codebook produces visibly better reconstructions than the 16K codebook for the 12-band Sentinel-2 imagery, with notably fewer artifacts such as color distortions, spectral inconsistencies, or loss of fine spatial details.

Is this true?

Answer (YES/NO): NO